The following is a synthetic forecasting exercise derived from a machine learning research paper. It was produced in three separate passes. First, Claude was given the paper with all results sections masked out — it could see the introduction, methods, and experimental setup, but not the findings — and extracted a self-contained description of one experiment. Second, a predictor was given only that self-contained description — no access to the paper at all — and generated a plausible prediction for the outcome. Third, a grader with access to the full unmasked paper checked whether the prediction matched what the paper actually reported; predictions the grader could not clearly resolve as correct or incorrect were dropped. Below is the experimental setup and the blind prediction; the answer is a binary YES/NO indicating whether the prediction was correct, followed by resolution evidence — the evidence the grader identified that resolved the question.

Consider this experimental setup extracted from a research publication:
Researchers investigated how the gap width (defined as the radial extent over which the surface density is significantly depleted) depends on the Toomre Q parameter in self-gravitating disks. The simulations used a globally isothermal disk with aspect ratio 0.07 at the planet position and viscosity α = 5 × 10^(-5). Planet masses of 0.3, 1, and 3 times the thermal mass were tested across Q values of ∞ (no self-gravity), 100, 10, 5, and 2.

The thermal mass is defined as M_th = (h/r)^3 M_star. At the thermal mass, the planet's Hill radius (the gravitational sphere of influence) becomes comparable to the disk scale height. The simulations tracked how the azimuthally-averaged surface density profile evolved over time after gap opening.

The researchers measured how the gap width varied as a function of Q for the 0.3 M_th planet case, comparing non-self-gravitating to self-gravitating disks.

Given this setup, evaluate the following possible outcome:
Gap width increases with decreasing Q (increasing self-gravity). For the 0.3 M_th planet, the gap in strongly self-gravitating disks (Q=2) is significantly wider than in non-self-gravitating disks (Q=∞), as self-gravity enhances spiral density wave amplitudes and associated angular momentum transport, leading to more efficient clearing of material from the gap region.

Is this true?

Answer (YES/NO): NO